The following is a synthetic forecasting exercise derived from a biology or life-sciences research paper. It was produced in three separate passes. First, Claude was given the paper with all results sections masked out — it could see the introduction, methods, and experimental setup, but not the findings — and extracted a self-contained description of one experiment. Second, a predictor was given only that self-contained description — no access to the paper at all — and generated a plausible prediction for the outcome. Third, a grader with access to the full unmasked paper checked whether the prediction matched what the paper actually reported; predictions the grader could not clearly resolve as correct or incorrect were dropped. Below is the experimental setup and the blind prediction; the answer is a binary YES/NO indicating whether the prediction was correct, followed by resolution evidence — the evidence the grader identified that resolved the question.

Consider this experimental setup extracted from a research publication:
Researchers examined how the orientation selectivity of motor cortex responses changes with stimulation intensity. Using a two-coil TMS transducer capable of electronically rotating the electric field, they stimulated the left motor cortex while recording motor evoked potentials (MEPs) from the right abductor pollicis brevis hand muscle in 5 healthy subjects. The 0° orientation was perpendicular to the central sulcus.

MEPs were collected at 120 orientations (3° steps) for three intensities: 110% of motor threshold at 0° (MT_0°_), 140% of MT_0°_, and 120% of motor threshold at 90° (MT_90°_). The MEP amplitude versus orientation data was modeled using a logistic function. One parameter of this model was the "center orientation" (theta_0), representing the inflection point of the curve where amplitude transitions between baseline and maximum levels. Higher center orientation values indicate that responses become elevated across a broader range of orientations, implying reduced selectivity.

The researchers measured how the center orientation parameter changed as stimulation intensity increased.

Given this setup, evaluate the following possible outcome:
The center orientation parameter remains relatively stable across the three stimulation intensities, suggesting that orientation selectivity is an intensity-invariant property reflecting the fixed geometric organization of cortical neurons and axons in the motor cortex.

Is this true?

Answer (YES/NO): NO